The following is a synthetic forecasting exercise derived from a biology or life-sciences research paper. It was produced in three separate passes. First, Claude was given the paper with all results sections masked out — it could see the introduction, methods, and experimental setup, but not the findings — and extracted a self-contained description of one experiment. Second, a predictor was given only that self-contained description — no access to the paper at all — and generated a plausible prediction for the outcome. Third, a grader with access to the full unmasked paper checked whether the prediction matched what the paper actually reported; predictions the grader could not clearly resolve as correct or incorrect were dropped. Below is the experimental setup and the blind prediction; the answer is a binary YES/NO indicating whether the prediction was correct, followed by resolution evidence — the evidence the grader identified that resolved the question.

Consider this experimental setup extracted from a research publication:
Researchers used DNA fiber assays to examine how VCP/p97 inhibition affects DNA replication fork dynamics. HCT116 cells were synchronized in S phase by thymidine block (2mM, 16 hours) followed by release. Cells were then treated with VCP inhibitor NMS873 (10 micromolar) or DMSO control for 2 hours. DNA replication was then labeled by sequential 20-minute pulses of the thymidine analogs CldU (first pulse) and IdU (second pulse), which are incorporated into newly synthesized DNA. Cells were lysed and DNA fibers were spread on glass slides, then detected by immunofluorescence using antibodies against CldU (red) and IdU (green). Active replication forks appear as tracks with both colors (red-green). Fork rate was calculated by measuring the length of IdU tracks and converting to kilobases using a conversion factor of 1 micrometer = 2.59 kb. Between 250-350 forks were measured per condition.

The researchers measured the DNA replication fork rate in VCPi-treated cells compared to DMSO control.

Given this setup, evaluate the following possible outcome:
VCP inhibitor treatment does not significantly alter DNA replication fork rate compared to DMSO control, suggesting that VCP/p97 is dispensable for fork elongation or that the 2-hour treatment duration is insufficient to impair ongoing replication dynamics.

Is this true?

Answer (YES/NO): NO